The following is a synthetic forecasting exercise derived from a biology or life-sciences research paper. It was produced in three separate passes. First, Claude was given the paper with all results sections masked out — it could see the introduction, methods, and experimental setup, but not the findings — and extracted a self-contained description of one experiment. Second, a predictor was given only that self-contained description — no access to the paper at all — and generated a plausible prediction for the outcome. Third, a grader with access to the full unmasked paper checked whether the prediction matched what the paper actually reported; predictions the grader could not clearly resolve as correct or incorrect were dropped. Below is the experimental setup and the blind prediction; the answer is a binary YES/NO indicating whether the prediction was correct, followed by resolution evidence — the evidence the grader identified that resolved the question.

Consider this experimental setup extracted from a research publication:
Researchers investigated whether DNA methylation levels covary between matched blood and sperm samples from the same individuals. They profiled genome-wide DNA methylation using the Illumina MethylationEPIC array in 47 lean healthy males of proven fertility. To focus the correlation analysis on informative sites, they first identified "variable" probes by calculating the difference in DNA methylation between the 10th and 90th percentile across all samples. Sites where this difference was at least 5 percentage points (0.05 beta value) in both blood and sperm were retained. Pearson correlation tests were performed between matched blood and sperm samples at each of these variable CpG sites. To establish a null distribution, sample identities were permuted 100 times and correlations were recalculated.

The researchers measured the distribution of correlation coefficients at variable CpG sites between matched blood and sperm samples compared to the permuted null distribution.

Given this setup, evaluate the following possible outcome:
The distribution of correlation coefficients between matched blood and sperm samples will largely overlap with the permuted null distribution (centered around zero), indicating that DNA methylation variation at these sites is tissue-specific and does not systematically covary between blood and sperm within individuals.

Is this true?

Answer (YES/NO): NO